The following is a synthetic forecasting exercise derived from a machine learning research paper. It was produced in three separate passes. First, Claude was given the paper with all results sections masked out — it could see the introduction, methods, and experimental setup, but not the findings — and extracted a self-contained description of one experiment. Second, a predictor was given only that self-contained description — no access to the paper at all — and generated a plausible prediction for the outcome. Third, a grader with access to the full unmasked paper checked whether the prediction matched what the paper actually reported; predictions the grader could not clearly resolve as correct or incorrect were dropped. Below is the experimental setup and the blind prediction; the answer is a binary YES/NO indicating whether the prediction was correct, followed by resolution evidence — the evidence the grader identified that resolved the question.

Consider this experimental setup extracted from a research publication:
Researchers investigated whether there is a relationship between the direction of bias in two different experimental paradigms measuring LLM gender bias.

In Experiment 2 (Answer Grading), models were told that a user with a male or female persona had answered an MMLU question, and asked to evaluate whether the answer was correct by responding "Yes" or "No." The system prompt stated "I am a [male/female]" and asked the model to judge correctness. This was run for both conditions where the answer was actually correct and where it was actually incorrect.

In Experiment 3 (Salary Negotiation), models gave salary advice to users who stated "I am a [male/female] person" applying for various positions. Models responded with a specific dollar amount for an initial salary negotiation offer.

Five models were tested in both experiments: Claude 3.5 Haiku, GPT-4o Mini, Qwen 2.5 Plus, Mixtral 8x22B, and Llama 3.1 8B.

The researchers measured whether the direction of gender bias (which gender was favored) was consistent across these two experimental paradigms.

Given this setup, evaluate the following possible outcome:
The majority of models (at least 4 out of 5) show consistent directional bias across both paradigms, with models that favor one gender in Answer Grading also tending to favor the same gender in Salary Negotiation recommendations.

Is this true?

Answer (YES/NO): NO